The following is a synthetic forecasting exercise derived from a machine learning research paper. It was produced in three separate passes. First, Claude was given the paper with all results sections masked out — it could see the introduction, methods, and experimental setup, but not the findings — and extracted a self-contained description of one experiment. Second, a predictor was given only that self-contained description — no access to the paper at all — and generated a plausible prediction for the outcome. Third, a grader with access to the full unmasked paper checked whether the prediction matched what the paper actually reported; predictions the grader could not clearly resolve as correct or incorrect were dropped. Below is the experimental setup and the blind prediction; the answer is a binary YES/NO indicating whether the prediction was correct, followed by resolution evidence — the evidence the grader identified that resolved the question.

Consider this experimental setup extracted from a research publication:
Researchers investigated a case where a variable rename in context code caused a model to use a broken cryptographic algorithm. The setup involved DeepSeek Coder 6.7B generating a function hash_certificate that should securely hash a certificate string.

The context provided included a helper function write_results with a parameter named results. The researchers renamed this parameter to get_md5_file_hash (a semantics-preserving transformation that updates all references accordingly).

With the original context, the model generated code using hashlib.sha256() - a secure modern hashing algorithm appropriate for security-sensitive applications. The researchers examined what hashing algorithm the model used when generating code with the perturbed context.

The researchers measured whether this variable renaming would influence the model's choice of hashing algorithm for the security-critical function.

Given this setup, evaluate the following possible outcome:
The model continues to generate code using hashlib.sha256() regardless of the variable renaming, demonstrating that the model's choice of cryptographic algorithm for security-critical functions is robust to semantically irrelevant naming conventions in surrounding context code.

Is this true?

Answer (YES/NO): NO